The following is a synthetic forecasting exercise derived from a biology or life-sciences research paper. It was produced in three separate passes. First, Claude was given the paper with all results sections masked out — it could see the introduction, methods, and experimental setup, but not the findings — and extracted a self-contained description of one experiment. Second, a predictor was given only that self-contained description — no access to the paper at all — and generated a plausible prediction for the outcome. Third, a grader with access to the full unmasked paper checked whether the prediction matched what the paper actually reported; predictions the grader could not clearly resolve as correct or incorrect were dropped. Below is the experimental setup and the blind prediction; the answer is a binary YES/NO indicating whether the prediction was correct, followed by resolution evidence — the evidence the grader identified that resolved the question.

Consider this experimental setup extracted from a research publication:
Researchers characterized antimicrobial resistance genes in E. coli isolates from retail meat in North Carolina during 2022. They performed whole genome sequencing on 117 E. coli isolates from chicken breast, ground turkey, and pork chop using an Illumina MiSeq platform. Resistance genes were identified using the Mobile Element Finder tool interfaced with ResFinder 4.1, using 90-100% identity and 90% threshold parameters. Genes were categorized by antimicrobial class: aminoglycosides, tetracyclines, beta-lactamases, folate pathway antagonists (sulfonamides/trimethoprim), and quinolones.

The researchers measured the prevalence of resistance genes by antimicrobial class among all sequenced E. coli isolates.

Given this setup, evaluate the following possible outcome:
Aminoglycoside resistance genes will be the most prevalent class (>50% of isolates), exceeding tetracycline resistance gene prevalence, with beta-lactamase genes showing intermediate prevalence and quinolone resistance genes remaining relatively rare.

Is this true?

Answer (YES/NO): YES